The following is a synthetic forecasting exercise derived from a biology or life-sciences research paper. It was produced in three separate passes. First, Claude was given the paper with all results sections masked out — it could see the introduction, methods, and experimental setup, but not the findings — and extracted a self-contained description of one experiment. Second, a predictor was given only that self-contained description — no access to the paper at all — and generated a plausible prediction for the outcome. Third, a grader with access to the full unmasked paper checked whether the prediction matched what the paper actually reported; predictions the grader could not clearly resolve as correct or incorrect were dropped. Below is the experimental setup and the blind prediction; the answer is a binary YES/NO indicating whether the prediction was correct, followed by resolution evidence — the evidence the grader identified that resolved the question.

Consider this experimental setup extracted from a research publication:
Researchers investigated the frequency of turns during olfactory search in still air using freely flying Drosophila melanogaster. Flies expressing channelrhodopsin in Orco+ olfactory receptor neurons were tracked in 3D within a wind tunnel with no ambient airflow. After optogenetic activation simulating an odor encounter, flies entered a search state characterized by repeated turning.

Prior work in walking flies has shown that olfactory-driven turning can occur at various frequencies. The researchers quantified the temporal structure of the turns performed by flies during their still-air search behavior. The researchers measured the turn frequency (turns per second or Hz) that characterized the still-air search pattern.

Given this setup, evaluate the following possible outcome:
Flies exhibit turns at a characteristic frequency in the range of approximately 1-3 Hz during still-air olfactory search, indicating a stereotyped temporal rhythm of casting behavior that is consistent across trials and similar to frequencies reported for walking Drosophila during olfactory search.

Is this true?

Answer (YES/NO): NO